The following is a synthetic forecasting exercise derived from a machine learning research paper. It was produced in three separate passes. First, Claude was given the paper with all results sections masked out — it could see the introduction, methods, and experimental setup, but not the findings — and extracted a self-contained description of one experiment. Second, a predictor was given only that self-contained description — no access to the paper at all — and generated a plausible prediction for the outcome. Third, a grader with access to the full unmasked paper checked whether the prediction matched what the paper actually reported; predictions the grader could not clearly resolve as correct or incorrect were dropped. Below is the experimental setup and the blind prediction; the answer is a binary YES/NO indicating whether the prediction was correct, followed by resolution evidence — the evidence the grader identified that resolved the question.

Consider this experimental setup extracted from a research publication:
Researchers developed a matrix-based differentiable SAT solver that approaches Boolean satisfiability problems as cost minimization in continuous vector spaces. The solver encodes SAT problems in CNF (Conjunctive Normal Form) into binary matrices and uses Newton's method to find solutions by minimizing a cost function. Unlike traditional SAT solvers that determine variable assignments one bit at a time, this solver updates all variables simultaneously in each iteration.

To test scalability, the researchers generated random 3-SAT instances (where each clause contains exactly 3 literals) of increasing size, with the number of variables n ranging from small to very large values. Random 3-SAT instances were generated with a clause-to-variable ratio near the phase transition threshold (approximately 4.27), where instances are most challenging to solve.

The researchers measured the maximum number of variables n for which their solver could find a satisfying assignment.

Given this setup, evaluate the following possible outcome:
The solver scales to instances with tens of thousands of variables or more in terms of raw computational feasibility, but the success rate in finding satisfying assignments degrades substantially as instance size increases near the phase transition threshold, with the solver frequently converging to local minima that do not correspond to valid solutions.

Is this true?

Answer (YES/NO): NO